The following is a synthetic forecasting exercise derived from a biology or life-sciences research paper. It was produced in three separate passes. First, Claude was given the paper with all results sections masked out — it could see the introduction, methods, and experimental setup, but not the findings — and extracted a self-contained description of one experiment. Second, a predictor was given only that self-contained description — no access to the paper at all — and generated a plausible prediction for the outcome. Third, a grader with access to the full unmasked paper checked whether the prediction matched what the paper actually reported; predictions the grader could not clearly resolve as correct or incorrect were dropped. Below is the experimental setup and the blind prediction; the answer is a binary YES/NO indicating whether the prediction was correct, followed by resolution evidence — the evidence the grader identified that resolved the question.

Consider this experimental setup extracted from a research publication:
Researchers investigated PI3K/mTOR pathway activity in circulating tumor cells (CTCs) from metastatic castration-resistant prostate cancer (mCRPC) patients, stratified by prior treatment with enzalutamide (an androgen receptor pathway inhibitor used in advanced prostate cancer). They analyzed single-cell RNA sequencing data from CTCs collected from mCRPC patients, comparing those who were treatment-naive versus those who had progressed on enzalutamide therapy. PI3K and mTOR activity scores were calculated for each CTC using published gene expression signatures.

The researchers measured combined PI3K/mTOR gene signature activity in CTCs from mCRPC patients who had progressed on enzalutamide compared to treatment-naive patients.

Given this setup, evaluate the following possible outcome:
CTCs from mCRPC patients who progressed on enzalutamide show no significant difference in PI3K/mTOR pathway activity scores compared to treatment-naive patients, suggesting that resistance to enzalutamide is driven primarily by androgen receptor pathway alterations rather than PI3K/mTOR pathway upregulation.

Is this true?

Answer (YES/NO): NO